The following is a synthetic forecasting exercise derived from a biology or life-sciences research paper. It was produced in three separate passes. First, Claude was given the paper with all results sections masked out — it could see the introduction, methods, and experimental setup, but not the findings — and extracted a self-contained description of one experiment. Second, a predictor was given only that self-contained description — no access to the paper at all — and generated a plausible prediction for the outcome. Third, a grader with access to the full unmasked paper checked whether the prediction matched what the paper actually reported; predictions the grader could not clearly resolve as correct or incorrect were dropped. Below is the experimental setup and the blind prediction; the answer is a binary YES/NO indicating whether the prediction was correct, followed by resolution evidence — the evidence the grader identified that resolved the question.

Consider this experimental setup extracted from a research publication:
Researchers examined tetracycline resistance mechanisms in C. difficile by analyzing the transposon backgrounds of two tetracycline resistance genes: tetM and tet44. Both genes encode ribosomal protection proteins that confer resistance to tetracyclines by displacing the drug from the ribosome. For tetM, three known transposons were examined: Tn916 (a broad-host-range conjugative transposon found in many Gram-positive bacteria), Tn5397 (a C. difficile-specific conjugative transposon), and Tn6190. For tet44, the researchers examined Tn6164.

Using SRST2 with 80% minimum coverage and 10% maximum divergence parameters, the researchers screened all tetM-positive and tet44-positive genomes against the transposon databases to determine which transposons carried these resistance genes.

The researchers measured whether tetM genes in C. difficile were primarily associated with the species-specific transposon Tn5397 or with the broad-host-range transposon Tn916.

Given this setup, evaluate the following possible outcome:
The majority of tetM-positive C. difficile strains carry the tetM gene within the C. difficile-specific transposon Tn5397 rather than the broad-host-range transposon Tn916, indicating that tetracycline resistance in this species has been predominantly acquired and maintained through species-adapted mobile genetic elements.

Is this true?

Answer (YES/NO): NO